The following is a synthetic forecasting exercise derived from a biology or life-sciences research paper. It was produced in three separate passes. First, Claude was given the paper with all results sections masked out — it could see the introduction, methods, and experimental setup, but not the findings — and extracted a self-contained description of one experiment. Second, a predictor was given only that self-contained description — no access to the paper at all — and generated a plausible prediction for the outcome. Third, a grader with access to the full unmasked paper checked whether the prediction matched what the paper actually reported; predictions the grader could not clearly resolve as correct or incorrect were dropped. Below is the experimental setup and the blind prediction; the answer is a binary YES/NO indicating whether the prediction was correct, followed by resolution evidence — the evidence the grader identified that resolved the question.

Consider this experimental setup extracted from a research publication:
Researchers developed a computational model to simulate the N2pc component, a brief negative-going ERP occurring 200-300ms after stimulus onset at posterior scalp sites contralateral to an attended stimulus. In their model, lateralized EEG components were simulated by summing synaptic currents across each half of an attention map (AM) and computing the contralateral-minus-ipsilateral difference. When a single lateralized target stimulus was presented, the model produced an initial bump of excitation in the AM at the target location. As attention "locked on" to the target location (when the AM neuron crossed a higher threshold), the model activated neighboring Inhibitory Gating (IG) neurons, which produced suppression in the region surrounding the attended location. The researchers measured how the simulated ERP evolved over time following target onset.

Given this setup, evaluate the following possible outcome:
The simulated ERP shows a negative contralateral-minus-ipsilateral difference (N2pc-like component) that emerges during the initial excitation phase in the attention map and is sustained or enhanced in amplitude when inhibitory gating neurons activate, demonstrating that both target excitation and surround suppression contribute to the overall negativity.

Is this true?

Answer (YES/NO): NO